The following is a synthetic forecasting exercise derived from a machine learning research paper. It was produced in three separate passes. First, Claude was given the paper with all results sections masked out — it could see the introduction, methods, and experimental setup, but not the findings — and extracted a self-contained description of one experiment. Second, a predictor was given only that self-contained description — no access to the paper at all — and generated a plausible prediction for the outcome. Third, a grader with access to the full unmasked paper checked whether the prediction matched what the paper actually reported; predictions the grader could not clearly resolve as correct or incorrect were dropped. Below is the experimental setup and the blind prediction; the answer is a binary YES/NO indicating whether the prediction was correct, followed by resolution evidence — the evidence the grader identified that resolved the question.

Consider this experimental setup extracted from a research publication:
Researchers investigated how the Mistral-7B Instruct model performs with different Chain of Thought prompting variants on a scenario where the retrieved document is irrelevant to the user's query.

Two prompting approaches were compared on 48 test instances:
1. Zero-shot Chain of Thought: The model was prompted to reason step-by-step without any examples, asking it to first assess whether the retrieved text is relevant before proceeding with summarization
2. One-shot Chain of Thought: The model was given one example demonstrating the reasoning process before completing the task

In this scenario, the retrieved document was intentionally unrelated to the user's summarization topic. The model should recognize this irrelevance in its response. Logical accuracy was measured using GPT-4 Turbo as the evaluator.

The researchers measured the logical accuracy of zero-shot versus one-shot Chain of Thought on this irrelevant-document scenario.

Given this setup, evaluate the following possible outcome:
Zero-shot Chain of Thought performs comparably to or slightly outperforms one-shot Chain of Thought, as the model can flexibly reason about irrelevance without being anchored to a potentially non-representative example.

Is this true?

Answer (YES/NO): NO